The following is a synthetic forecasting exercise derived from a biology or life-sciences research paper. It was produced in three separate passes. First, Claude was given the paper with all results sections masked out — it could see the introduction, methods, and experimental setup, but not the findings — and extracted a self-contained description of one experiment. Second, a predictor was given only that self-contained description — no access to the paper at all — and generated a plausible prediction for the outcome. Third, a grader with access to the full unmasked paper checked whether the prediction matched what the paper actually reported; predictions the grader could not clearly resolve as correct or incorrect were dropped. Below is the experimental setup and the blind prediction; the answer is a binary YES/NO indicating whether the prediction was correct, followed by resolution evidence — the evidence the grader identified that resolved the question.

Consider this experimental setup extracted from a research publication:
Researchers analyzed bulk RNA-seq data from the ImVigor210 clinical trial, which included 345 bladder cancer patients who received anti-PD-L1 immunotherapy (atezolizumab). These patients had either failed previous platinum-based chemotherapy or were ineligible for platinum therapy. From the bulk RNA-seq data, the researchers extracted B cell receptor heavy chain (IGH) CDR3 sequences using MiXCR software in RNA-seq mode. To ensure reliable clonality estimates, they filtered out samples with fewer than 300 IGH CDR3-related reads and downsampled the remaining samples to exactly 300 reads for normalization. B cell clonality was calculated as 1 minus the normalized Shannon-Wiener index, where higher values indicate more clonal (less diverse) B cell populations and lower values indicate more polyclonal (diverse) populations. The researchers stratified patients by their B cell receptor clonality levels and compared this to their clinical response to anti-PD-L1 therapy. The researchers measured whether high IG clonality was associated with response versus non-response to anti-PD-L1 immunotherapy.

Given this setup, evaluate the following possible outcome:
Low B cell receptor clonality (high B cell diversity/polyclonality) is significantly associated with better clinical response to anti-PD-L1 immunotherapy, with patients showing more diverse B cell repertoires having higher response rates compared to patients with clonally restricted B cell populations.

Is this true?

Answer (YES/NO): NO